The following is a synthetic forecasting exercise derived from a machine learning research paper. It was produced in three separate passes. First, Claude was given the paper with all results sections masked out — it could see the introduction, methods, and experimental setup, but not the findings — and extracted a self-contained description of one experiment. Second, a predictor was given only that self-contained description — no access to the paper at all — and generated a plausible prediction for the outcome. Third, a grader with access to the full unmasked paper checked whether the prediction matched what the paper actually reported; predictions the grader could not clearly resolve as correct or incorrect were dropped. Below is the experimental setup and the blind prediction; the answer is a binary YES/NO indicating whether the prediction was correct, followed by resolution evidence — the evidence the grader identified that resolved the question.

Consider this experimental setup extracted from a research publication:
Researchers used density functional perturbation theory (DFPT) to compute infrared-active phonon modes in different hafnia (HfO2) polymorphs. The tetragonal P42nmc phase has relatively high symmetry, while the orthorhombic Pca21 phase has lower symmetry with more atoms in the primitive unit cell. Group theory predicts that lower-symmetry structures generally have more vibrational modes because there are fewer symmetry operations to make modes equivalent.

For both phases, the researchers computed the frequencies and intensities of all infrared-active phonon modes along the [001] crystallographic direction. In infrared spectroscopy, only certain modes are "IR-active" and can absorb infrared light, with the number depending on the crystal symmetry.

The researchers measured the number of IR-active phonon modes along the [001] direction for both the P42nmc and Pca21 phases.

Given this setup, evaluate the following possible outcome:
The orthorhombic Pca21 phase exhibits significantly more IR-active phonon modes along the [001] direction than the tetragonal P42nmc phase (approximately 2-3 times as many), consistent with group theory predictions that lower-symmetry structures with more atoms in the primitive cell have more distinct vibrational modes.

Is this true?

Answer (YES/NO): YES